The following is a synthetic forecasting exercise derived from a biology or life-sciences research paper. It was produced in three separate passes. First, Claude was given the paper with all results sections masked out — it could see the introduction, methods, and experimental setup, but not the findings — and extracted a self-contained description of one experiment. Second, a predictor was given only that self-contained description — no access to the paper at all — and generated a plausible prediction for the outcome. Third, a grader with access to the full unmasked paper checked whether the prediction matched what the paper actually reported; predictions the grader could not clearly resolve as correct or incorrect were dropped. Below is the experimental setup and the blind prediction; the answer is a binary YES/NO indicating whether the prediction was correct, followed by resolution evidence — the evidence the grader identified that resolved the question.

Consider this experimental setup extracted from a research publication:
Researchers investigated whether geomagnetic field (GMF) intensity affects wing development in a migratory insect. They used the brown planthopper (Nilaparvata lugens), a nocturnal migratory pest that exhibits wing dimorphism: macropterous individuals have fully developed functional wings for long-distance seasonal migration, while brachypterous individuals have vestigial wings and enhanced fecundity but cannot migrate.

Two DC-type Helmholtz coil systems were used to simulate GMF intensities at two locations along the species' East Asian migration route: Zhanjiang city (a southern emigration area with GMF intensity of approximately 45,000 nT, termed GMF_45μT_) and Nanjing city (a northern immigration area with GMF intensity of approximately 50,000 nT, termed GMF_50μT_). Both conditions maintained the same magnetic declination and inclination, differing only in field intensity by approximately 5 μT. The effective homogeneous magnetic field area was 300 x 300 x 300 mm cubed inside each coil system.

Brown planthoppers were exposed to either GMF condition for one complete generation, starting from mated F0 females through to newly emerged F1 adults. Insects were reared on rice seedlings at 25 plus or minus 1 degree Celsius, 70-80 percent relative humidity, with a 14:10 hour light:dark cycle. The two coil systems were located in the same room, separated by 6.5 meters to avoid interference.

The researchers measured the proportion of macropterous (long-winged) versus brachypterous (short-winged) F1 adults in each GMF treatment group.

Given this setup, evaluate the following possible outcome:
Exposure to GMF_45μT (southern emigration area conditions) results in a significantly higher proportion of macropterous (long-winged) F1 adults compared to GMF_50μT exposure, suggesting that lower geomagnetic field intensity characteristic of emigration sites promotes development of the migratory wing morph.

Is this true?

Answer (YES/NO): NO